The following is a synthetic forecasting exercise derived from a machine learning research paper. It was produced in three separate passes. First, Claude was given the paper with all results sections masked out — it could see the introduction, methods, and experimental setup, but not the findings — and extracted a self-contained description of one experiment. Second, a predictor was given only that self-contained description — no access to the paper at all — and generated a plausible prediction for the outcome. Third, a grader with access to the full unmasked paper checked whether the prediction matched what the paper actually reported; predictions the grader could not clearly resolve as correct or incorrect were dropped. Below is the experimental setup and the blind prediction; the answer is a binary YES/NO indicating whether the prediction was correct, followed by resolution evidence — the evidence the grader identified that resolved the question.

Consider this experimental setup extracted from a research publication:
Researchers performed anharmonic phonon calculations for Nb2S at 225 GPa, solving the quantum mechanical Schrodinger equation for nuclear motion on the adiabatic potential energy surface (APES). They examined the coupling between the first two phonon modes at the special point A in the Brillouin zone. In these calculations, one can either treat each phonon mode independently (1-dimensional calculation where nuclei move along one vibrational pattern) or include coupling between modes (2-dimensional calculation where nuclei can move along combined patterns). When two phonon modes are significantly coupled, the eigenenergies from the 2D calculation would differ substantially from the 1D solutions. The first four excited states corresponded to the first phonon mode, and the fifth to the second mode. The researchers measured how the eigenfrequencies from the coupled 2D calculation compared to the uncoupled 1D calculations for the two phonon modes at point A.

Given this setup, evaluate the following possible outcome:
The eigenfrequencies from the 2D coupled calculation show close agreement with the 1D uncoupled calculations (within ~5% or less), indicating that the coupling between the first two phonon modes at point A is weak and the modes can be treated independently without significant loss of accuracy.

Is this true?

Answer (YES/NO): NO